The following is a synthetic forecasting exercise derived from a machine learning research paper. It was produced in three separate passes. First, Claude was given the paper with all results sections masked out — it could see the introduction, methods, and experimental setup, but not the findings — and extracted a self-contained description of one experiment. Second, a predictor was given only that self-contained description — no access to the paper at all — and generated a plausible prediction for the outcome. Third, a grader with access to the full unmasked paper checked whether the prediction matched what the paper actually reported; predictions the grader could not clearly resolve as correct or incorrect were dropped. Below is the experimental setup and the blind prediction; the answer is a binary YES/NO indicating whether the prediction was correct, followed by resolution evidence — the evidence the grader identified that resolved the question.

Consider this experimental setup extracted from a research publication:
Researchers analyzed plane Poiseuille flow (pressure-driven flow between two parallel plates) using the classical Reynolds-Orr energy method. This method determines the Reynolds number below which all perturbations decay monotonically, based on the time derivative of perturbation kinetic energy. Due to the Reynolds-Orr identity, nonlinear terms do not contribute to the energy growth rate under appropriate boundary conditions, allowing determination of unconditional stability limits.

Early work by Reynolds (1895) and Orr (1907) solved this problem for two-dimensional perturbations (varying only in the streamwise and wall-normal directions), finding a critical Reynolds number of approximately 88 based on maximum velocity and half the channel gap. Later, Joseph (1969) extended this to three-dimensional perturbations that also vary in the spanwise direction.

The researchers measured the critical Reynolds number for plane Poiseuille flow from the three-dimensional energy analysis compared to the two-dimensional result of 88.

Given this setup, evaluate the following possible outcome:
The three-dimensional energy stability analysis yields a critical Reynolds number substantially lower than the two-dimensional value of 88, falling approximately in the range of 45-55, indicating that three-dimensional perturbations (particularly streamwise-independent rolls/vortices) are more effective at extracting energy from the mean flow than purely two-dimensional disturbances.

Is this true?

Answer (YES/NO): YES